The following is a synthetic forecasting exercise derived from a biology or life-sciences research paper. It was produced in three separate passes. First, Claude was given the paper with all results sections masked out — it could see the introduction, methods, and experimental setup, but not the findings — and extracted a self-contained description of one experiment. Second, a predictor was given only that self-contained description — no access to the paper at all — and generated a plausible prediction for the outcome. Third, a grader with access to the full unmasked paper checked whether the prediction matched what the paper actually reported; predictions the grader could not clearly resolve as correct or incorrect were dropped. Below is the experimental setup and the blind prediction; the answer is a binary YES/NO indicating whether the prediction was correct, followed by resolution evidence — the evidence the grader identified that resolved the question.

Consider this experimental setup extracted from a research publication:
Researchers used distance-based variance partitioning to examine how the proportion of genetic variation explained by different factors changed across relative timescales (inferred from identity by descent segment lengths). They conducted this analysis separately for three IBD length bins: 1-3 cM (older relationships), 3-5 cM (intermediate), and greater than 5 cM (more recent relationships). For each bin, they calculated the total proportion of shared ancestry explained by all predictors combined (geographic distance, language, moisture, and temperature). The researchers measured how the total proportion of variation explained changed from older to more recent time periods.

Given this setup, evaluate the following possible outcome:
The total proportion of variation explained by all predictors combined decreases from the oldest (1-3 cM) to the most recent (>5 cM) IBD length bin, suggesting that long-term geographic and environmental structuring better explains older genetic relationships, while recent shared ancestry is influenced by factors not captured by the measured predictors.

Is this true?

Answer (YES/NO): NO